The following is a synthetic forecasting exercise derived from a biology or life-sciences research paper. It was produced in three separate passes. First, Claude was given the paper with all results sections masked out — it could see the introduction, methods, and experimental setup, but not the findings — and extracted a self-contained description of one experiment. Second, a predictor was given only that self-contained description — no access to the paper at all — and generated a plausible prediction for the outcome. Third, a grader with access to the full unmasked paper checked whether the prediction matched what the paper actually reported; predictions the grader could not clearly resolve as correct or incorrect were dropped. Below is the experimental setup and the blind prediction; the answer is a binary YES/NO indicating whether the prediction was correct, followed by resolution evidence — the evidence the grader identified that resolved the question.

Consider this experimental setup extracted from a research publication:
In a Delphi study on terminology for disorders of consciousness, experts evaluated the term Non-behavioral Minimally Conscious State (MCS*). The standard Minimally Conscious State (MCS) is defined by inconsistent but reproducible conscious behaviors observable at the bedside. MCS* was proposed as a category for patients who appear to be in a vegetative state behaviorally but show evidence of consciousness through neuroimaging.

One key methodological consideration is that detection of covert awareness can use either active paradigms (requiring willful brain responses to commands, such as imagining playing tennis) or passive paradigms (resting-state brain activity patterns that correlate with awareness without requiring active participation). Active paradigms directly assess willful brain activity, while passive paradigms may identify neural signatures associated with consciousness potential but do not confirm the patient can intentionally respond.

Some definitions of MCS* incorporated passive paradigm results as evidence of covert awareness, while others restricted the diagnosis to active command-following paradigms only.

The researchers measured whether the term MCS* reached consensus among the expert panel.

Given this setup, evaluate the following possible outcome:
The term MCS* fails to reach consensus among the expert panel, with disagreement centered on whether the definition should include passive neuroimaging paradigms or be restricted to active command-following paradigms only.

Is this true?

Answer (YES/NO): YES